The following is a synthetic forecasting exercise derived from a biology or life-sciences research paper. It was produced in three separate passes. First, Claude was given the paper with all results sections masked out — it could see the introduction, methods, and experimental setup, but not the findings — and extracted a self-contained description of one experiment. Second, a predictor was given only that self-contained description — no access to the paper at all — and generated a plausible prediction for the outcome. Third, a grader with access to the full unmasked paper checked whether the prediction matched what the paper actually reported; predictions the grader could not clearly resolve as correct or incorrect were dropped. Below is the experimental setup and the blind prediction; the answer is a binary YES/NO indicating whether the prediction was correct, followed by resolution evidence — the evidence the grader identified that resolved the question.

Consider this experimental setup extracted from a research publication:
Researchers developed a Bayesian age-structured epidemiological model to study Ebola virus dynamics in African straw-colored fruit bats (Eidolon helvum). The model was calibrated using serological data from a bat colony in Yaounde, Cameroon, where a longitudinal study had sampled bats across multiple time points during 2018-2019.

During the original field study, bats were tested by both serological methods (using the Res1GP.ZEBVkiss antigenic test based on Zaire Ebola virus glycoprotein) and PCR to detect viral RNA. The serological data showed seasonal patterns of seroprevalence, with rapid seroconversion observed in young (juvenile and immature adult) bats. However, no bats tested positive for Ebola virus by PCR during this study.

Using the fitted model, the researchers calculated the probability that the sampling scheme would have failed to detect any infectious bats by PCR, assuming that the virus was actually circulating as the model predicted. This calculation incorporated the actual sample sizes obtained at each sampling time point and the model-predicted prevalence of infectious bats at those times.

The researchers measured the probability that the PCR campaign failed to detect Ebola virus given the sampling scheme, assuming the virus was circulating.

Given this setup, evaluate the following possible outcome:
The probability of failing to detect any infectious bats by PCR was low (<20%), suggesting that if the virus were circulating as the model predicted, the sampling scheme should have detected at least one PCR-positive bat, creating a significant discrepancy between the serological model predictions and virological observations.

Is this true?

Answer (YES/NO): YES